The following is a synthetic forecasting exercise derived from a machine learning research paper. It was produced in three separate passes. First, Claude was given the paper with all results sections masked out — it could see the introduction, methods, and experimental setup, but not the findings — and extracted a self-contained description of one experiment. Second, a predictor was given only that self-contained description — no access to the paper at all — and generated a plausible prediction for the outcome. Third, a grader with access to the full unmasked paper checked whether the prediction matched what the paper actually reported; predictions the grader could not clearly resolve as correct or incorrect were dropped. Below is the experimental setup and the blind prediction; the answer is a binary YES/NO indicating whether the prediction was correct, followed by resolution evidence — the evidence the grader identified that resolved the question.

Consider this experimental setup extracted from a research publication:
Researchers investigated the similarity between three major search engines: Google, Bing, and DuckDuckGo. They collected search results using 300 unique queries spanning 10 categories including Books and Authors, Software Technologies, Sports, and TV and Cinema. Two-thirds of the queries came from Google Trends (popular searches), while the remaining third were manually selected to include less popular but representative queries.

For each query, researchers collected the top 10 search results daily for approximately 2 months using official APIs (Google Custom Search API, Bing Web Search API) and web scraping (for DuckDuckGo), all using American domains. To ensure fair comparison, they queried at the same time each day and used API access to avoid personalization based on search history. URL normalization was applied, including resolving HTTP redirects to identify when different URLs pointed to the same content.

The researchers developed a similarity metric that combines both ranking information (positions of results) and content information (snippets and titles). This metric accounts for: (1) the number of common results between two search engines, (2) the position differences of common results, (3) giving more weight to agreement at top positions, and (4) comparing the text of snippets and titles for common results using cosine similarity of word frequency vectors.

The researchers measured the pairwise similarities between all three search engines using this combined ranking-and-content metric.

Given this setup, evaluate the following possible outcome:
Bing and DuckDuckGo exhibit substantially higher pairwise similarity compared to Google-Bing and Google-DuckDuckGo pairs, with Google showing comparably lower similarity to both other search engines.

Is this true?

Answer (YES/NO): YES